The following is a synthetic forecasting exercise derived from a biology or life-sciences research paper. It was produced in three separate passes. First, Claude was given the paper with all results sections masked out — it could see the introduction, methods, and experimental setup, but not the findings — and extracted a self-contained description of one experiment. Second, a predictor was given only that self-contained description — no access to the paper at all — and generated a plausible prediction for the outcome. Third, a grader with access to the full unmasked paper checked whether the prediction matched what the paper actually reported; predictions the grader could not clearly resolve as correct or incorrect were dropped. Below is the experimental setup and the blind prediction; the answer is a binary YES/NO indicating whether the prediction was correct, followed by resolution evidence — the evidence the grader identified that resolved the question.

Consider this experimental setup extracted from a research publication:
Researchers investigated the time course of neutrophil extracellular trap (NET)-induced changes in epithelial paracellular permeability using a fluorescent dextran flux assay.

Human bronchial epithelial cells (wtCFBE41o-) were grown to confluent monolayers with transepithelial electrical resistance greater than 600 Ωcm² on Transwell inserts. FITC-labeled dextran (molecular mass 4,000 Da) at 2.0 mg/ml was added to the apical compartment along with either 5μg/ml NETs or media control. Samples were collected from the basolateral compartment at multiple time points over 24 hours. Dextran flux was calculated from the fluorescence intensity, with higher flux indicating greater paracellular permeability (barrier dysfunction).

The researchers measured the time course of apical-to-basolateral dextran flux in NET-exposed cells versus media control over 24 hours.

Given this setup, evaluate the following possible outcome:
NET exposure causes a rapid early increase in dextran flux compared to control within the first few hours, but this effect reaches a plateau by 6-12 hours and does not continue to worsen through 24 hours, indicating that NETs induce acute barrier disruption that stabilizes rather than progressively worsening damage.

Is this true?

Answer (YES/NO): NO